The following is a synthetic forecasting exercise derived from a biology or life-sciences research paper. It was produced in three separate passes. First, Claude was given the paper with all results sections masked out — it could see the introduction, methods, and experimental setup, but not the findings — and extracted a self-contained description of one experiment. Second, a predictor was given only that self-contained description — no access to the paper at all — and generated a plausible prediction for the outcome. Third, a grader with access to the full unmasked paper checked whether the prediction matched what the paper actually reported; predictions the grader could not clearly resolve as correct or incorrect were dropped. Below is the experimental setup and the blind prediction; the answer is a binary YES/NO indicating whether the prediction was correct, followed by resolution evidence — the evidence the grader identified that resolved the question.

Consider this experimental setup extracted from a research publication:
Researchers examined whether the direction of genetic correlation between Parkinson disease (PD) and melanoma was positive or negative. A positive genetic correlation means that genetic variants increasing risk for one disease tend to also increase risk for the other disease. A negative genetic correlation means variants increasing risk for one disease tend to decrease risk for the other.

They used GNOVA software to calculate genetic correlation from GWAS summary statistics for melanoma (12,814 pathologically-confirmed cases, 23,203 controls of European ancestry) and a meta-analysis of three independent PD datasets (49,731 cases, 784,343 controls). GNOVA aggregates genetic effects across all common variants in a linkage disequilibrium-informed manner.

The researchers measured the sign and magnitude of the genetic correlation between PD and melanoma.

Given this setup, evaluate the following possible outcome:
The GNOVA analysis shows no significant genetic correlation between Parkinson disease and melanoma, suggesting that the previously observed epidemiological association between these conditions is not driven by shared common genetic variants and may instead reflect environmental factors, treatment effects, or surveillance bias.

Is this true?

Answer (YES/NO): NO